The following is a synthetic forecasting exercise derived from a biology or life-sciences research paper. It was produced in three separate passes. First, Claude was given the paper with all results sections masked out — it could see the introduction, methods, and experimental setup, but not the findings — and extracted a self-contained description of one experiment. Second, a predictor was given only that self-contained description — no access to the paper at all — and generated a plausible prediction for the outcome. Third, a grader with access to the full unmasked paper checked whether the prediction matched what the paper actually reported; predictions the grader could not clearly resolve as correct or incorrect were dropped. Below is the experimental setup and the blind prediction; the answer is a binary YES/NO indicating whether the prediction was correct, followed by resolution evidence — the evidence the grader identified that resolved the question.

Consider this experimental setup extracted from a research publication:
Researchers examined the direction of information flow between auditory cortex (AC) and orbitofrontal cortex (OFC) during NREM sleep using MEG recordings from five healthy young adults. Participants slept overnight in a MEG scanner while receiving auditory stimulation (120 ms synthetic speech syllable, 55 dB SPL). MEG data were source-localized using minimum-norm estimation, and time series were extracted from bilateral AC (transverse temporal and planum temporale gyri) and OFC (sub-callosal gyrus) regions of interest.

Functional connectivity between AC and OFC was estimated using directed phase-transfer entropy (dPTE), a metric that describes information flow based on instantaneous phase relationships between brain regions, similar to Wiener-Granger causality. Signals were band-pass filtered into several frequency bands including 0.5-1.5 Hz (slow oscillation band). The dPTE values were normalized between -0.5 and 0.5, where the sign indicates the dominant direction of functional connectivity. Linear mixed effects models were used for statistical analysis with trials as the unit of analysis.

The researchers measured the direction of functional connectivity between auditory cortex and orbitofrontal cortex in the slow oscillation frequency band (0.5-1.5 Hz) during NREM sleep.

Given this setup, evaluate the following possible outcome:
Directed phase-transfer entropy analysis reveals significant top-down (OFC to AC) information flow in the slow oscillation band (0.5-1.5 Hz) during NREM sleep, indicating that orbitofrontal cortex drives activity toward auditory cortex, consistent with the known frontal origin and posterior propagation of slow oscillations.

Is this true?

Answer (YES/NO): YES